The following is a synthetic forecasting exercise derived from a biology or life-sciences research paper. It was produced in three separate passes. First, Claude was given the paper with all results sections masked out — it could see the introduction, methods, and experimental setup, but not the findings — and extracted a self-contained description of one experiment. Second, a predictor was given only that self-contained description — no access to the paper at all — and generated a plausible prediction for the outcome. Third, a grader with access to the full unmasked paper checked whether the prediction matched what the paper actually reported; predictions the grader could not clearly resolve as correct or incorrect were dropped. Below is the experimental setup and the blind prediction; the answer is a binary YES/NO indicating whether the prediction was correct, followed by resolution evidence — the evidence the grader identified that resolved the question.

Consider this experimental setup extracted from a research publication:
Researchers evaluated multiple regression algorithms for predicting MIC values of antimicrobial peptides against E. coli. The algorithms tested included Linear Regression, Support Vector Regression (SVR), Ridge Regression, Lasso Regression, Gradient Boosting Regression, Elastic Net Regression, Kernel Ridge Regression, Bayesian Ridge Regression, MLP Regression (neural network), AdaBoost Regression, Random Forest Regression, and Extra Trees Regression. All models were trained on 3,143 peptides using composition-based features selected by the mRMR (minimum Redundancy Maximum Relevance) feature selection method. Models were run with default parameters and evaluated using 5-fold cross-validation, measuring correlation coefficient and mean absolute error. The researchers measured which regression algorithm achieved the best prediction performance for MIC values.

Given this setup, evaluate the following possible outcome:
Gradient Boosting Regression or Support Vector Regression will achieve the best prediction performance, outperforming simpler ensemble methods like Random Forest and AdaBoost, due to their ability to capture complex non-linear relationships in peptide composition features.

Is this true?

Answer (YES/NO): NO